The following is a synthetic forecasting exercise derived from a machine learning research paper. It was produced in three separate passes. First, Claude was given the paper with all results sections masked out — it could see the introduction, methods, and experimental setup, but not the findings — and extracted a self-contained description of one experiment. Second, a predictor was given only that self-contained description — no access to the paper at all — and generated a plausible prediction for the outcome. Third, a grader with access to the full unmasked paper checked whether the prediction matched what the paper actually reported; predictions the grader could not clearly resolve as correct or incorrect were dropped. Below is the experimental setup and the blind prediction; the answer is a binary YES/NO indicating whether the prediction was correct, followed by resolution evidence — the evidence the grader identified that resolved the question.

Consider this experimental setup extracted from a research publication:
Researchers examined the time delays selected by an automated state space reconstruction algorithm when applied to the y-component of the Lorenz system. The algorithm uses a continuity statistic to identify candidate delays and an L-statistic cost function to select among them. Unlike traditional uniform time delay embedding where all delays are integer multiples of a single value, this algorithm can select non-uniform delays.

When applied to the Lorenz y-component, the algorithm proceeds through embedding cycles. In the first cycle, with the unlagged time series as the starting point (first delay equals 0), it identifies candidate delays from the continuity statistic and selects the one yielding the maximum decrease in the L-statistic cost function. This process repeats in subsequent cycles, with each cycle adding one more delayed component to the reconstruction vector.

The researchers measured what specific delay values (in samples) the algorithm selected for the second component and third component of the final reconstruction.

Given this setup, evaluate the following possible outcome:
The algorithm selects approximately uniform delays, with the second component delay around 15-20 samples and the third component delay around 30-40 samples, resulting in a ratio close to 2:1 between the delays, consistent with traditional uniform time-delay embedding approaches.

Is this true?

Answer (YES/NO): NO